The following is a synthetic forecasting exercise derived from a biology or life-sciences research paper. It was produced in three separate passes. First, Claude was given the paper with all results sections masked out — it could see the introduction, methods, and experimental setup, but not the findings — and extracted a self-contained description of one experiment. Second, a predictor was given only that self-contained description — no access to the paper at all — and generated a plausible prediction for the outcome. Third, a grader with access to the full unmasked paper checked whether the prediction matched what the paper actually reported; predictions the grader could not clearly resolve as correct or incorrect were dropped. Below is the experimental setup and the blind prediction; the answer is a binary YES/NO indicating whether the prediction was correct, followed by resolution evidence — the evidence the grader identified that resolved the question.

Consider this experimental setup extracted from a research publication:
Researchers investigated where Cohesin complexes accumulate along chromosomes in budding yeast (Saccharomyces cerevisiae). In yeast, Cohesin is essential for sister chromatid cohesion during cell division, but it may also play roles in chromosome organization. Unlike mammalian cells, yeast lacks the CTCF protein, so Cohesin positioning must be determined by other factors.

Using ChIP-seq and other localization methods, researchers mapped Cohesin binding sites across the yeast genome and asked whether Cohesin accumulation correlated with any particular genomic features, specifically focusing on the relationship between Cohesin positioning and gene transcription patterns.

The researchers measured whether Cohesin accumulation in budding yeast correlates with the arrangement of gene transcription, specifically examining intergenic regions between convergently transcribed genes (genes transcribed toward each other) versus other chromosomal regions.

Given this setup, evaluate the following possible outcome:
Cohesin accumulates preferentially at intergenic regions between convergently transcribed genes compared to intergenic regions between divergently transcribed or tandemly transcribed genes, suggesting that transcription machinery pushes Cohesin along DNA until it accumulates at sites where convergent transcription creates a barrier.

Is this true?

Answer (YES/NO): YES